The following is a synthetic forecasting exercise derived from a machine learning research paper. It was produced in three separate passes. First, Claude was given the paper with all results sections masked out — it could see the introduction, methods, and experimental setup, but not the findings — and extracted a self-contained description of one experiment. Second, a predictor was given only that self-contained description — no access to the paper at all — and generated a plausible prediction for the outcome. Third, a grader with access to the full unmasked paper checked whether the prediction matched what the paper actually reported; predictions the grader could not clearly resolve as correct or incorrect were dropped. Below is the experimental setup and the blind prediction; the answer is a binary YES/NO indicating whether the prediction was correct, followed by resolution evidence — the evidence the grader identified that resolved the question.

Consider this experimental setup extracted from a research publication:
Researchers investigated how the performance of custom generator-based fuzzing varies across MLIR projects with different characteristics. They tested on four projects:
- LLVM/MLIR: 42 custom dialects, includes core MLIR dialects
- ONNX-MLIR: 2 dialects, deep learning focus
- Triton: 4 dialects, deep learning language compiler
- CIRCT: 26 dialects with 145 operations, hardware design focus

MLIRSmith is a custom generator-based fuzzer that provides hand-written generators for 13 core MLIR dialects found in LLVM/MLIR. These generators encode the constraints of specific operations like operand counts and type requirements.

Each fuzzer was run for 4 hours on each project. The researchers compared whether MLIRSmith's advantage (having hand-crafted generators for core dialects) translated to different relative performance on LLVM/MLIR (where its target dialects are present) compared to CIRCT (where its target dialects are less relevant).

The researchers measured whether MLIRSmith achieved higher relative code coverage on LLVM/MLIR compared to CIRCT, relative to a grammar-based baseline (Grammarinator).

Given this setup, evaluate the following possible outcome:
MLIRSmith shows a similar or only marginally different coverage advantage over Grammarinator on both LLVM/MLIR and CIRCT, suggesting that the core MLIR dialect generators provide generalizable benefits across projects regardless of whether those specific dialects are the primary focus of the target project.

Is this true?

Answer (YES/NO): NO